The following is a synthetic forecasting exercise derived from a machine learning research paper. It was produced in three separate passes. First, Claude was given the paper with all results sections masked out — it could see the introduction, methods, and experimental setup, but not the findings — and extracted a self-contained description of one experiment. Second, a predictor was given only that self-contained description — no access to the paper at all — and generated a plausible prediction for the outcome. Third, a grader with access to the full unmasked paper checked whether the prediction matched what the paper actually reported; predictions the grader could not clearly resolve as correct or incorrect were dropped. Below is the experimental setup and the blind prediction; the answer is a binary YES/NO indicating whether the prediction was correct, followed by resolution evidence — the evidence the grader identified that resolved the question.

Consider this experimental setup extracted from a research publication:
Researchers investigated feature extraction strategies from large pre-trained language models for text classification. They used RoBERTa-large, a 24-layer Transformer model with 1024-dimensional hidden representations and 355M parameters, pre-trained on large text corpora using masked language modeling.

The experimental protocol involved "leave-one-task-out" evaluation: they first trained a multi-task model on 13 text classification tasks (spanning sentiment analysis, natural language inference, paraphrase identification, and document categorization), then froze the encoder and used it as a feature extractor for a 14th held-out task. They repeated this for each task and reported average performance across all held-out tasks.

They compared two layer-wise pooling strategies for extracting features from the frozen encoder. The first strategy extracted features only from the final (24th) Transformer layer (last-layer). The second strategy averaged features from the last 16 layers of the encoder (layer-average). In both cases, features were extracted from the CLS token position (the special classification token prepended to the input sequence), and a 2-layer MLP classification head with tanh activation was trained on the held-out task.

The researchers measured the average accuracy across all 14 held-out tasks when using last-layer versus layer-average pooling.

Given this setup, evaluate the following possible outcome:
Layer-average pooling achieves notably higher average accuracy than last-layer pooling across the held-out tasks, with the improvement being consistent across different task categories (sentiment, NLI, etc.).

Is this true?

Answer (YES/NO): NO